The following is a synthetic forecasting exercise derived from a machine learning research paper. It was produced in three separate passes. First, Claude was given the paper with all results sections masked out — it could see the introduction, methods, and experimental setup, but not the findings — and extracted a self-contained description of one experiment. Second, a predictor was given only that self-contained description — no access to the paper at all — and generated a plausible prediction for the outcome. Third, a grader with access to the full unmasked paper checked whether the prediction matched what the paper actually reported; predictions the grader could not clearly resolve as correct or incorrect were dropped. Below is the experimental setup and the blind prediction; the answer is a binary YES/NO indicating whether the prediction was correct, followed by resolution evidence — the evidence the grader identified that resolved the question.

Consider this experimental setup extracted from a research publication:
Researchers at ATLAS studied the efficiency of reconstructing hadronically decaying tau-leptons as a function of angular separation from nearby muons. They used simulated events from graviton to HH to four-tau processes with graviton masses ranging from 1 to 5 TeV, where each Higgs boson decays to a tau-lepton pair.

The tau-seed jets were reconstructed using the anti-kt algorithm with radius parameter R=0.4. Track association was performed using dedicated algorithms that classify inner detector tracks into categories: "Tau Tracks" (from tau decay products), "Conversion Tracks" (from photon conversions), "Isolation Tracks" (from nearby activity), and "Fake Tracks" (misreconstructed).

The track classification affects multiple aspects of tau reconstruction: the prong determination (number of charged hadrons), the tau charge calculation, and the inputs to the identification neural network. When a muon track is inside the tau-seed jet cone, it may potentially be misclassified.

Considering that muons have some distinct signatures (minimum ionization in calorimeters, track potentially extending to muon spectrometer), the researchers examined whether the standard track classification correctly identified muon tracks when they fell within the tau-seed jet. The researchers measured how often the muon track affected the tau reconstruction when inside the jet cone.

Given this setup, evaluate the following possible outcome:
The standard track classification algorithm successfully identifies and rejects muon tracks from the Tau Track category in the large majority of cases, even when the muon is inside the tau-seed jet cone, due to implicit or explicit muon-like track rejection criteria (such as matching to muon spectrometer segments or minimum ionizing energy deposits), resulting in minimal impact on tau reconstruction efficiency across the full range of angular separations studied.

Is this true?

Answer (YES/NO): NO